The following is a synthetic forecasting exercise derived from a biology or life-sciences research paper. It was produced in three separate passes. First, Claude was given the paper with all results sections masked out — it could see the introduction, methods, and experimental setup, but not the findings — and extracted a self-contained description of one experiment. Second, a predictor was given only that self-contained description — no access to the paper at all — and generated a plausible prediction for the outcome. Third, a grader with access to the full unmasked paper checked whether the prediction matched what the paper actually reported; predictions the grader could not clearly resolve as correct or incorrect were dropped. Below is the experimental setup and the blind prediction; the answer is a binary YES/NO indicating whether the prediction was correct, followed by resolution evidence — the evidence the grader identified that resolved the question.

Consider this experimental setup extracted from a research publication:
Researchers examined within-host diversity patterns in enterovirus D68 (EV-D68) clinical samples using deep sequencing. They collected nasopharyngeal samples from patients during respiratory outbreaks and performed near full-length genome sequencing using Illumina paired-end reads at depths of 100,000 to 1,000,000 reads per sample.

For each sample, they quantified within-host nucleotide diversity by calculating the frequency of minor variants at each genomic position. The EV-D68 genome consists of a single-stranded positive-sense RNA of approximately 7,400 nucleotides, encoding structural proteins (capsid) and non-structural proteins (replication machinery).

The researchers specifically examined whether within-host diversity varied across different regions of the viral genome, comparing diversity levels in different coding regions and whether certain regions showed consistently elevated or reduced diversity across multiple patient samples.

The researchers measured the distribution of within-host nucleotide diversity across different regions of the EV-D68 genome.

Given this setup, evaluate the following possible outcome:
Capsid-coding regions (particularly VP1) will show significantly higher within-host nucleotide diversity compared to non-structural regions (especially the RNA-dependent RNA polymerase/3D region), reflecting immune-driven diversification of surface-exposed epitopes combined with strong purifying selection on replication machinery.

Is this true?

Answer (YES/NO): NO